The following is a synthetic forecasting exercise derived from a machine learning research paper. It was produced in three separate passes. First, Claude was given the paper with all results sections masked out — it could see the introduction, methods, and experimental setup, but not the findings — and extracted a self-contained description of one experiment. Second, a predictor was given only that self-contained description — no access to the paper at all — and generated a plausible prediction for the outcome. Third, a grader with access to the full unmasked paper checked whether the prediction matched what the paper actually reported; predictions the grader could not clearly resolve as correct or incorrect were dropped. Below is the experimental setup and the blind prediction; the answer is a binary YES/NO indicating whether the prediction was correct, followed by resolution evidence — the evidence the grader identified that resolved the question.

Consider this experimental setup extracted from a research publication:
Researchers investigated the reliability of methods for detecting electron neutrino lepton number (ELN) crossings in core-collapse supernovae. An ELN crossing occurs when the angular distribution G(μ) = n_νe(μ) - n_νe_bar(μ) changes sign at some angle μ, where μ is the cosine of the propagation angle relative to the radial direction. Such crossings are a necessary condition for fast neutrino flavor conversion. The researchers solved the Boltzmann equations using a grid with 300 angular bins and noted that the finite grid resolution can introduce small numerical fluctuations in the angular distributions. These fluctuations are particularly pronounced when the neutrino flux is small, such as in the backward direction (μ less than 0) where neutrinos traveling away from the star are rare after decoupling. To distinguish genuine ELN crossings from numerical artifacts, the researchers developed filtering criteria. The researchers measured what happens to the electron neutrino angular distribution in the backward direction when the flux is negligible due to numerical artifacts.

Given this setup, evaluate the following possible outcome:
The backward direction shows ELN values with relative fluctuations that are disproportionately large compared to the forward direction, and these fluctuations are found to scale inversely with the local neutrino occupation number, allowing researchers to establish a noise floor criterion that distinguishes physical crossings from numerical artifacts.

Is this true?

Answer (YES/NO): NO